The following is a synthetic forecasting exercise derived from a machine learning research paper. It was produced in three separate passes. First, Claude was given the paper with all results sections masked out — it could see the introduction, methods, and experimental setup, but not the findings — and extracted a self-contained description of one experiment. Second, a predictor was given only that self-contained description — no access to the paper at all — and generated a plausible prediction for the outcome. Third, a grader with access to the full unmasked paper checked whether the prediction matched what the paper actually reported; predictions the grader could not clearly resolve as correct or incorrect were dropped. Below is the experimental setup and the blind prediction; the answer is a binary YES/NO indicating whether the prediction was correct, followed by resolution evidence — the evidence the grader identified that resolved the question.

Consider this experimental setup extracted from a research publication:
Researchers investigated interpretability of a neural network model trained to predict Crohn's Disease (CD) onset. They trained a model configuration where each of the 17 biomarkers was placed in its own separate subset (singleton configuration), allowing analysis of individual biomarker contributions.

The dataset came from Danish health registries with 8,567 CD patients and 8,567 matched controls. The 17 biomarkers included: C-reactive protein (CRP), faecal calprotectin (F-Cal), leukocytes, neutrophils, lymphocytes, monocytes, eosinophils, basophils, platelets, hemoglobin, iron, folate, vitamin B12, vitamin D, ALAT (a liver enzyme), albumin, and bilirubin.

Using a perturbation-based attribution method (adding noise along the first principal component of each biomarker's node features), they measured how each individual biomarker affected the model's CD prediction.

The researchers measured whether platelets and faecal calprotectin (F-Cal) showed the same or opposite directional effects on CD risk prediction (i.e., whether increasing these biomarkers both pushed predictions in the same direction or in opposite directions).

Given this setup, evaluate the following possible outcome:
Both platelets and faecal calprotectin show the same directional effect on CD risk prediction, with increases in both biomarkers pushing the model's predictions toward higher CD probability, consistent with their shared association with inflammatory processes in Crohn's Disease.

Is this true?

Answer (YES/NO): YES